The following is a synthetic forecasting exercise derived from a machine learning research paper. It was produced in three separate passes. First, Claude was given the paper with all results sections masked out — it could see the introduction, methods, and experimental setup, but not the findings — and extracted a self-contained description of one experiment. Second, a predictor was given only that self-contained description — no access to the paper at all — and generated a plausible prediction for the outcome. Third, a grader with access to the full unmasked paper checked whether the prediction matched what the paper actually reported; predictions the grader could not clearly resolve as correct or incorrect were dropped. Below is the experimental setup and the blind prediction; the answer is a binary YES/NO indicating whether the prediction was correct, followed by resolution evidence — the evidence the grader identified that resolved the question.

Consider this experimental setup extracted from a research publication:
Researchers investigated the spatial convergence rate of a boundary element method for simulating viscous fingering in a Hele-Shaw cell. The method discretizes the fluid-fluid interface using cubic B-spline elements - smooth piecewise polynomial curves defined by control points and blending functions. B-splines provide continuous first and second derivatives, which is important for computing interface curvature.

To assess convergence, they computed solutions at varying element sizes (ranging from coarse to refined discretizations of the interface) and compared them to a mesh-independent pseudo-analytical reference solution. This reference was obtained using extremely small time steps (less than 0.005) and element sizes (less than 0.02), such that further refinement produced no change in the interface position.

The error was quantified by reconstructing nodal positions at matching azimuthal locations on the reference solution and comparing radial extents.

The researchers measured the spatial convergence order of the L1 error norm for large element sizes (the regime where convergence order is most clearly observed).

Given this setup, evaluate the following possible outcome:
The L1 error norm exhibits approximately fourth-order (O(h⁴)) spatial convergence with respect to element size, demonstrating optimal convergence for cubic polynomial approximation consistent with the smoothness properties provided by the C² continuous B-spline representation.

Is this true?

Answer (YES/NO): NO